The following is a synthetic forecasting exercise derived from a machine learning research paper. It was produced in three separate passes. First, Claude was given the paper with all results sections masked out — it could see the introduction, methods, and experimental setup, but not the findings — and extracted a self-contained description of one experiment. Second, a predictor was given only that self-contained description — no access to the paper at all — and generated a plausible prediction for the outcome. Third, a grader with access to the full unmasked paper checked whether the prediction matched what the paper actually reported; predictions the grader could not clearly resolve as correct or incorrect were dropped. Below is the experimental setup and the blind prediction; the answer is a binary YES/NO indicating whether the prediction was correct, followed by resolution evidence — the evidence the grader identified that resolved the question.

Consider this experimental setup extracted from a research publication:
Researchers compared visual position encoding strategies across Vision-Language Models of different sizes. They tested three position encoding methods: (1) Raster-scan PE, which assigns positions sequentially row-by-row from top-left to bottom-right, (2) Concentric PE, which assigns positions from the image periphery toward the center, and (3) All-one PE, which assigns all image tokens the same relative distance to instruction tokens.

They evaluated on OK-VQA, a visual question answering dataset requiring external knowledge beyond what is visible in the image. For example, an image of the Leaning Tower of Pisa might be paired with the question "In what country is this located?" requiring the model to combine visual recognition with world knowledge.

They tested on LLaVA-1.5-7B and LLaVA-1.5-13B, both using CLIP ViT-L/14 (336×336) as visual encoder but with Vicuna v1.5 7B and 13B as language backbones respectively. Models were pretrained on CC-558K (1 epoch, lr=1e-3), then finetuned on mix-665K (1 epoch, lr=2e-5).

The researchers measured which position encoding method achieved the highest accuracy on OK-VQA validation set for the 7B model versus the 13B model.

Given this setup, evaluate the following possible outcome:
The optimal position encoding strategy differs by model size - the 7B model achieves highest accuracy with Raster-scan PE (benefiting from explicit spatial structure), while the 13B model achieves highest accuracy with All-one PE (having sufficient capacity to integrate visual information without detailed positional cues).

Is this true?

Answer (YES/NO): NO